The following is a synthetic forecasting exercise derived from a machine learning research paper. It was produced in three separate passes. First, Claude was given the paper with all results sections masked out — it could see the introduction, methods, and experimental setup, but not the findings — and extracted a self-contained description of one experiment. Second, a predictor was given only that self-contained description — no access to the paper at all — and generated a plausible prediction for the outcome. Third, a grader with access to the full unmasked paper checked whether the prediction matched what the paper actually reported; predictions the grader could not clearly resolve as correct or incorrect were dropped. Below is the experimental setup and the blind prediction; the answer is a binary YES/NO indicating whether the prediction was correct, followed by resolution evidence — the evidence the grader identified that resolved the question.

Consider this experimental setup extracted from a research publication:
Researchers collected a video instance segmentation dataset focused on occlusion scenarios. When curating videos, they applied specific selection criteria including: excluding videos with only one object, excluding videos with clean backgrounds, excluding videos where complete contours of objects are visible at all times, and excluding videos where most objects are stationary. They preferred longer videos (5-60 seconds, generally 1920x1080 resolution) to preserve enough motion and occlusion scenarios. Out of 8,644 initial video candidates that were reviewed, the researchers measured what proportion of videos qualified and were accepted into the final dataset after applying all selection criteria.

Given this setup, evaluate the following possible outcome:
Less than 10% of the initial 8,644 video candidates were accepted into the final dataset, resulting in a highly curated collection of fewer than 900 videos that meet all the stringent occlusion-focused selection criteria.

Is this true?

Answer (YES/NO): NO